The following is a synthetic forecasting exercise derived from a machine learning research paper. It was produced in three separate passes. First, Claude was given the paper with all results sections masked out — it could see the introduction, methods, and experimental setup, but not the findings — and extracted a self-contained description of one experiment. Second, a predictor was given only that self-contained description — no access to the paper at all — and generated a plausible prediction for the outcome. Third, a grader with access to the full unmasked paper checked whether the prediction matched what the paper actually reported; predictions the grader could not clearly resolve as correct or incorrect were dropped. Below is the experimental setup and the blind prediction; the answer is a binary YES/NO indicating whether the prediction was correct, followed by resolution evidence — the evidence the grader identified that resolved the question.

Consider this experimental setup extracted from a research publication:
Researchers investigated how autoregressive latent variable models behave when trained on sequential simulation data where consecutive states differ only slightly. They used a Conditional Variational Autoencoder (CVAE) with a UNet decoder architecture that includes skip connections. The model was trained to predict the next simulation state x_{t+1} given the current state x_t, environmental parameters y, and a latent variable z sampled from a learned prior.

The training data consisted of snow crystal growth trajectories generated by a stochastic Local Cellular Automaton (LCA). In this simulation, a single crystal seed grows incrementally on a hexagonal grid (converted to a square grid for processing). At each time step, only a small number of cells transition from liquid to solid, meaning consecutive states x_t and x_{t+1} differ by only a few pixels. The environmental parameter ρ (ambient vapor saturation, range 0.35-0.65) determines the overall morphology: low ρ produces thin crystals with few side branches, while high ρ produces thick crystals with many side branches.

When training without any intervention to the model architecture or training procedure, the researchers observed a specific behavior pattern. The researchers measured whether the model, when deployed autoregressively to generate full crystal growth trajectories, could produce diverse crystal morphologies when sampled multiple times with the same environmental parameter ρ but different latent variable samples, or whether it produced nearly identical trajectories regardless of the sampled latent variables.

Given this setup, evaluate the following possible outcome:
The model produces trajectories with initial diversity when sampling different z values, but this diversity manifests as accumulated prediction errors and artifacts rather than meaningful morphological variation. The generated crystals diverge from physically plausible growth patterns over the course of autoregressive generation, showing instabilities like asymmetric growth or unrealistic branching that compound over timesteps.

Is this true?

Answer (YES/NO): NO